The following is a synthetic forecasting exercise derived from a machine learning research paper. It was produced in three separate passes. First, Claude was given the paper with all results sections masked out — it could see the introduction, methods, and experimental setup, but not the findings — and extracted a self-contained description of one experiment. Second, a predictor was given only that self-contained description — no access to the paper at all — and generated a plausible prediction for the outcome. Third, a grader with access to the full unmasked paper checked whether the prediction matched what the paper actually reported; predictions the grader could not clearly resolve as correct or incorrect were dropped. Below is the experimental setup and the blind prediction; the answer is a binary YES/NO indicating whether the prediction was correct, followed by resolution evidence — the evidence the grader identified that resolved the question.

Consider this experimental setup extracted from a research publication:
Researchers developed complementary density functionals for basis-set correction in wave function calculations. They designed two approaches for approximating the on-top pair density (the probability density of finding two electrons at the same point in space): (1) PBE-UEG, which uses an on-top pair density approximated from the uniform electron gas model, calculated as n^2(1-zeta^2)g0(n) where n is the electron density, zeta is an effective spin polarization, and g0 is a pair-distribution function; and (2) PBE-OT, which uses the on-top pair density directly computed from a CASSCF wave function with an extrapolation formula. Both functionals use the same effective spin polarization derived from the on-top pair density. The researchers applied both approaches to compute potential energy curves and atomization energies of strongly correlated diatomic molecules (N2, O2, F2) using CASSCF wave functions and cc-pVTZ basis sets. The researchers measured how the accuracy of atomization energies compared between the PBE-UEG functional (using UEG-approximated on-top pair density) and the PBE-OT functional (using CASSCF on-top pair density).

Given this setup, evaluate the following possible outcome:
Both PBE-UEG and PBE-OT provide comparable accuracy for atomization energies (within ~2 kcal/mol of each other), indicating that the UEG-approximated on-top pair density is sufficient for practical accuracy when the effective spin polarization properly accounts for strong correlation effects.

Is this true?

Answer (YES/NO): NO